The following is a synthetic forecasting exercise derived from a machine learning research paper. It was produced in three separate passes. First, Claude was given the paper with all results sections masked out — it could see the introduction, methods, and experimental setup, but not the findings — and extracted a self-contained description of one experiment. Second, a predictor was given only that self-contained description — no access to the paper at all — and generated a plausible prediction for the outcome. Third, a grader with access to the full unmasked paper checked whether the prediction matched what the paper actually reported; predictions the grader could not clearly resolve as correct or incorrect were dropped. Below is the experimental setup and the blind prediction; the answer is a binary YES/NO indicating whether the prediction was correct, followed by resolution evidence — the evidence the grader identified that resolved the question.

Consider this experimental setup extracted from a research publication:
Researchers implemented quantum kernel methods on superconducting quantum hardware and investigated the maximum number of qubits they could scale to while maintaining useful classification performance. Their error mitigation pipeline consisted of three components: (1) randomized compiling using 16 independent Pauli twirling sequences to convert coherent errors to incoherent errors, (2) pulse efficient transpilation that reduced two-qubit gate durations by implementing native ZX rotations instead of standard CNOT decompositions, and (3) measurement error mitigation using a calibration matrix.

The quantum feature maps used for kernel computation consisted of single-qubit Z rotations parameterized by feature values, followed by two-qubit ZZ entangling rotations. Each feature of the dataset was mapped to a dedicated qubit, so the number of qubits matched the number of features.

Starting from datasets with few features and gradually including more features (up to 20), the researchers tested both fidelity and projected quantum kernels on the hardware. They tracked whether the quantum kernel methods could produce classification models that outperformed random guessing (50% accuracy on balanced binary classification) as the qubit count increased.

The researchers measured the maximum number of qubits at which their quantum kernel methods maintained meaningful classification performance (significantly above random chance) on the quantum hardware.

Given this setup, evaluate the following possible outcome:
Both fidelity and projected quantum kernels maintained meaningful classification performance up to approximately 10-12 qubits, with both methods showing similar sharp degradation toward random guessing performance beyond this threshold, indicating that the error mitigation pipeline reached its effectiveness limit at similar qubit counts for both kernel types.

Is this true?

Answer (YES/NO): NO